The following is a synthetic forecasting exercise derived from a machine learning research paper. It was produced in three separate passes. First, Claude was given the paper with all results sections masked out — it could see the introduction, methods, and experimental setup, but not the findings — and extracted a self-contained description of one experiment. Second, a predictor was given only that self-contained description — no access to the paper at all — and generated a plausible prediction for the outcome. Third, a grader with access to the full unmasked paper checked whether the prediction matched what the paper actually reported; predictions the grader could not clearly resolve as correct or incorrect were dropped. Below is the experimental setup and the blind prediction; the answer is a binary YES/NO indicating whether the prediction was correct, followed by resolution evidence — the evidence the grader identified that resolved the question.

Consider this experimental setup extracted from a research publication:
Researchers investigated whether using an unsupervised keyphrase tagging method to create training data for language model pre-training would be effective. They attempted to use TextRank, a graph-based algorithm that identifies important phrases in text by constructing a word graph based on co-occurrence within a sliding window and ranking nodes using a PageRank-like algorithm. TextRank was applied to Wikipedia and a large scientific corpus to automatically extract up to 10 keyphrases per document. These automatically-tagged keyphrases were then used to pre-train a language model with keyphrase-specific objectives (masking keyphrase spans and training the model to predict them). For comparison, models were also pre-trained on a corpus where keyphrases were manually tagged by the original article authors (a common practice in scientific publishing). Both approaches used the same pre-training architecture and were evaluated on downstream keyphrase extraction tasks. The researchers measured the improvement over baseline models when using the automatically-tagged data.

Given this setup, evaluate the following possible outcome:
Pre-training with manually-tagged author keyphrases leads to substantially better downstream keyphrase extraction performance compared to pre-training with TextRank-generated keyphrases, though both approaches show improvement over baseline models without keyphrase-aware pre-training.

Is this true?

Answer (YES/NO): YES